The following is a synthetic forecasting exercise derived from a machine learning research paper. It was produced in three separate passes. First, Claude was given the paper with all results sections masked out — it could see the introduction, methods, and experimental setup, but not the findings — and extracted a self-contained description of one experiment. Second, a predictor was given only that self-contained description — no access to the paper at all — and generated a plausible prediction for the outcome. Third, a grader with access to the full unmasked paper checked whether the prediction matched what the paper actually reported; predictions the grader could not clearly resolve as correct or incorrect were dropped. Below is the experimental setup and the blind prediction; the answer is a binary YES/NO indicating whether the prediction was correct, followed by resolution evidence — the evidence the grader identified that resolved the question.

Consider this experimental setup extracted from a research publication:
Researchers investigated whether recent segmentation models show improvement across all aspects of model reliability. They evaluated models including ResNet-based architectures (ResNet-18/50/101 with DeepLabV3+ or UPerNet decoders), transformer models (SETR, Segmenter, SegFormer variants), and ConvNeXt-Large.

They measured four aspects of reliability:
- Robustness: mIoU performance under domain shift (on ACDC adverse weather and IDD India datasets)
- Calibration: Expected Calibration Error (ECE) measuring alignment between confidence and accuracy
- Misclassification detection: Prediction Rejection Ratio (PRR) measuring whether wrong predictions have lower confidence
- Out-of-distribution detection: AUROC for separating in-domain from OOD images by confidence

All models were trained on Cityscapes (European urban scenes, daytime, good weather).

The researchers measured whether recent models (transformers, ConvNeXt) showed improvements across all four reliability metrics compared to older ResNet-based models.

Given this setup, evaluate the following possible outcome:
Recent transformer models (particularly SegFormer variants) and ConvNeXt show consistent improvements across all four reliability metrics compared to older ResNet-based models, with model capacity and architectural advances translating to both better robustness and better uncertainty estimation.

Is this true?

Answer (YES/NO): NO